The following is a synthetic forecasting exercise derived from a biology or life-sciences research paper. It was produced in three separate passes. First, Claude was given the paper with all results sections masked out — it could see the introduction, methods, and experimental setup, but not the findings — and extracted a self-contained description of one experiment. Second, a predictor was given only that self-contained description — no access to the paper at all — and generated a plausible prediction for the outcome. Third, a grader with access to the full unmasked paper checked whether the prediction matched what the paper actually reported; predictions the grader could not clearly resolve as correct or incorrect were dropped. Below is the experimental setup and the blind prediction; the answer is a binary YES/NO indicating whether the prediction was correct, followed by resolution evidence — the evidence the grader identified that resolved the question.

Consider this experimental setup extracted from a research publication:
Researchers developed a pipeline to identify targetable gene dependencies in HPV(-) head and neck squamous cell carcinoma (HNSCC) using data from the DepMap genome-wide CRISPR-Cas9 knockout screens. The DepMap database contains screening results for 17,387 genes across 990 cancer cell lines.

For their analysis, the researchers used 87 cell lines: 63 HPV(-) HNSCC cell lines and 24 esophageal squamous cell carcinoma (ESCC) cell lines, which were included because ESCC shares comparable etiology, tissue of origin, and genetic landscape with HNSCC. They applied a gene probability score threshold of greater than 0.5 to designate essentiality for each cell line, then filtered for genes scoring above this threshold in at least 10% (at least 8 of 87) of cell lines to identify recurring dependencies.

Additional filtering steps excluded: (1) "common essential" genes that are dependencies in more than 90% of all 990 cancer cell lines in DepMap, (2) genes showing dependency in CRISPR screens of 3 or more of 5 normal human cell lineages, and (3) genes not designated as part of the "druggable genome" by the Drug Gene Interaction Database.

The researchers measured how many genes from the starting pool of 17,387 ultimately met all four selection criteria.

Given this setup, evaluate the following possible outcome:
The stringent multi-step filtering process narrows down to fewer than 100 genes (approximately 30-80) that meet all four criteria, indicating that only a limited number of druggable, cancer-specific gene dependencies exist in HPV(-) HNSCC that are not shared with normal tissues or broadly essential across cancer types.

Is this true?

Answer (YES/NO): NO